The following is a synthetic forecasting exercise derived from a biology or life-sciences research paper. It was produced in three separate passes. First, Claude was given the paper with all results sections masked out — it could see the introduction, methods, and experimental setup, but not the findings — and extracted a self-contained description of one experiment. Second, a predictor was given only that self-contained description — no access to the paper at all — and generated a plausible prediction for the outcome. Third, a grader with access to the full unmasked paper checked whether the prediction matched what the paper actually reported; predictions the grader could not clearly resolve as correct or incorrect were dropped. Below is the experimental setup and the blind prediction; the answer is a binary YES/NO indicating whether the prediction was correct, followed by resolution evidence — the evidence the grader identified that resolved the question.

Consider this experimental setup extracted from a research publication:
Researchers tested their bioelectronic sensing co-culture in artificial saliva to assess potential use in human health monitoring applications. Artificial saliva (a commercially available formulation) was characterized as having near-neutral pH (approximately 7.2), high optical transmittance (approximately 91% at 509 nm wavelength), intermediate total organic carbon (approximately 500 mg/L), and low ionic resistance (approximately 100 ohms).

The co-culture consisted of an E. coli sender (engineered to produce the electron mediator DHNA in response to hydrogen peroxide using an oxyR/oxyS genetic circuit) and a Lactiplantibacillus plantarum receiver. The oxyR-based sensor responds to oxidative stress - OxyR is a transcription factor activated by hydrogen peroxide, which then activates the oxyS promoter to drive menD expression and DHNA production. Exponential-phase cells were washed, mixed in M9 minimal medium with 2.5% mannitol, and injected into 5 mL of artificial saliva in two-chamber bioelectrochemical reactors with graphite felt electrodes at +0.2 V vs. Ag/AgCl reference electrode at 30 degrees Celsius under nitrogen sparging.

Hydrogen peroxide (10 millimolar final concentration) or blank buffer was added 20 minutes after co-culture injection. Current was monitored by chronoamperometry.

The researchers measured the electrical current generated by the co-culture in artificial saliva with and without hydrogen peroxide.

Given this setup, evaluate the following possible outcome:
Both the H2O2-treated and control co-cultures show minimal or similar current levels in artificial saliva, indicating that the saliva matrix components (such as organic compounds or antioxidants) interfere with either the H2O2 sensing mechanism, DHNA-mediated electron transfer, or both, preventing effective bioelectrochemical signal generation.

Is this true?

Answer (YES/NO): NO